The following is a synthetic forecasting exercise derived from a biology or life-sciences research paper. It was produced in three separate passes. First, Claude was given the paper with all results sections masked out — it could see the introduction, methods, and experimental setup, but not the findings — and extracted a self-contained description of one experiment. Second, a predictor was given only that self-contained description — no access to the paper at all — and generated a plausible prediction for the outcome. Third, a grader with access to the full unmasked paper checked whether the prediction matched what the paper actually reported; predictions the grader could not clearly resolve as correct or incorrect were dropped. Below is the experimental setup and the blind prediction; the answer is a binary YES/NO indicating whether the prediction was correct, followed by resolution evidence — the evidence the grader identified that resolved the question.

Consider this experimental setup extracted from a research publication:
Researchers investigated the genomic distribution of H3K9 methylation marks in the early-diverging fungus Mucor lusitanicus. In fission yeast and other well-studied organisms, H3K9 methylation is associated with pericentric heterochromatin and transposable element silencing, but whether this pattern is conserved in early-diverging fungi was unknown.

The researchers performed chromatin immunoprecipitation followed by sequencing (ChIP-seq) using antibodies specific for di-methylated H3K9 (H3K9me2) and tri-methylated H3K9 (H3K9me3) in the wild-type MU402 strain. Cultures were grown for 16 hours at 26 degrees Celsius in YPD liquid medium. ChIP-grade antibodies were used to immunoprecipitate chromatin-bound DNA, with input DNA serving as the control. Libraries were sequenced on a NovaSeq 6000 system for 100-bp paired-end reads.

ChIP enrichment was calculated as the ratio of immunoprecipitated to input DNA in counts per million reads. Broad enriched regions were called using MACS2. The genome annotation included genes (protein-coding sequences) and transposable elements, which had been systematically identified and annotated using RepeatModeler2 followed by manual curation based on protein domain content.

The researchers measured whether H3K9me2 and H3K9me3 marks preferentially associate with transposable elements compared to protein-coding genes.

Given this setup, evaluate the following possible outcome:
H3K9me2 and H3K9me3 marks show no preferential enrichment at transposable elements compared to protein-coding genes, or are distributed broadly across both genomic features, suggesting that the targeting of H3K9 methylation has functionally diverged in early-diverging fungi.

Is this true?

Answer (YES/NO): NO